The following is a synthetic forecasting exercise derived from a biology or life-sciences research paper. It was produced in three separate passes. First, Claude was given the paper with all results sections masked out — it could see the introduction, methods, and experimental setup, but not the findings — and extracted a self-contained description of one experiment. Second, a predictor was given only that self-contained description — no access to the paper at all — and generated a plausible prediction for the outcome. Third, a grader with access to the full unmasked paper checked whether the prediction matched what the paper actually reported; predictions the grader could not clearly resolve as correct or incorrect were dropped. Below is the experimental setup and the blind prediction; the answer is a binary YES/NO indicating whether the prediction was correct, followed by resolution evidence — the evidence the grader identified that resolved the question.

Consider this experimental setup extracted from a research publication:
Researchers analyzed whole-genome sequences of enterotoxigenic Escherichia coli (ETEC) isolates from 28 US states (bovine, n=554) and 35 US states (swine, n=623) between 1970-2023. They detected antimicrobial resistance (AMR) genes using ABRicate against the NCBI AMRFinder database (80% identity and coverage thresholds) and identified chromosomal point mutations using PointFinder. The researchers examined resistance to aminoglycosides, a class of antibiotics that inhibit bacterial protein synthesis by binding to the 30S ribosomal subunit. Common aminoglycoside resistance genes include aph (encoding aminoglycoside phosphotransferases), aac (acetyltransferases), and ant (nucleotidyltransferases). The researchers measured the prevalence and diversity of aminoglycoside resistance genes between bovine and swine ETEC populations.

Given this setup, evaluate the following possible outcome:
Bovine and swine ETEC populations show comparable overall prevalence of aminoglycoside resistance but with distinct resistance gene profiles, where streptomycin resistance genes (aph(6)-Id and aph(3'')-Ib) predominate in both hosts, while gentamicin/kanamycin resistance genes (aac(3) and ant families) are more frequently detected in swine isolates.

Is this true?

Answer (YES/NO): NO